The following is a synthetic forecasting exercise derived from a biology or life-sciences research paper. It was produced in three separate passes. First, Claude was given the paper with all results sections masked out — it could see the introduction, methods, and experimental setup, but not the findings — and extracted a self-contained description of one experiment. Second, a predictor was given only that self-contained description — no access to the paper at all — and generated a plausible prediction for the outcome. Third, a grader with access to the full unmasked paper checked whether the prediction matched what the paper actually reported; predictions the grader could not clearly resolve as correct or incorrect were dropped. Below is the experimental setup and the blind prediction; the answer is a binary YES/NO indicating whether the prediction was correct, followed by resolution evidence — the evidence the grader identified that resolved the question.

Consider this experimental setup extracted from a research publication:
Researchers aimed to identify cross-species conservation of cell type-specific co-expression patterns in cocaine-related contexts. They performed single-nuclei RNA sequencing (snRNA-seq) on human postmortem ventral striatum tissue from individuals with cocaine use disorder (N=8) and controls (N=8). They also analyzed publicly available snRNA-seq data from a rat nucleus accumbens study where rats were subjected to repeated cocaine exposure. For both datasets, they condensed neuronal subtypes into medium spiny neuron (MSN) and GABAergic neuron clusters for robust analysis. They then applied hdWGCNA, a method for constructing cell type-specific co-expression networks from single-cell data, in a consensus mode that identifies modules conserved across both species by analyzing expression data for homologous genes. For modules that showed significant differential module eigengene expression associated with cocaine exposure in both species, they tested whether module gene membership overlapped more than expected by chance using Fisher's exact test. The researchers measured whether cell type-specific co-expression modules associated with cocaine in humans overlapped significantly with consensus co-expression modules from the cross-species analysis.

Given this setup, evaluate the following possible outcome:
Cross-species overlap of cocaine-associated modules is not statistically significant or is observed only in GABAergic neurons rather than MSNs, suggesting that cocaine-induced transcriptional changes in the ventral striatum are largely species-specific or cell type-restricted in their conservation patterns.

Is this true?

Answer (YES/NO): NO